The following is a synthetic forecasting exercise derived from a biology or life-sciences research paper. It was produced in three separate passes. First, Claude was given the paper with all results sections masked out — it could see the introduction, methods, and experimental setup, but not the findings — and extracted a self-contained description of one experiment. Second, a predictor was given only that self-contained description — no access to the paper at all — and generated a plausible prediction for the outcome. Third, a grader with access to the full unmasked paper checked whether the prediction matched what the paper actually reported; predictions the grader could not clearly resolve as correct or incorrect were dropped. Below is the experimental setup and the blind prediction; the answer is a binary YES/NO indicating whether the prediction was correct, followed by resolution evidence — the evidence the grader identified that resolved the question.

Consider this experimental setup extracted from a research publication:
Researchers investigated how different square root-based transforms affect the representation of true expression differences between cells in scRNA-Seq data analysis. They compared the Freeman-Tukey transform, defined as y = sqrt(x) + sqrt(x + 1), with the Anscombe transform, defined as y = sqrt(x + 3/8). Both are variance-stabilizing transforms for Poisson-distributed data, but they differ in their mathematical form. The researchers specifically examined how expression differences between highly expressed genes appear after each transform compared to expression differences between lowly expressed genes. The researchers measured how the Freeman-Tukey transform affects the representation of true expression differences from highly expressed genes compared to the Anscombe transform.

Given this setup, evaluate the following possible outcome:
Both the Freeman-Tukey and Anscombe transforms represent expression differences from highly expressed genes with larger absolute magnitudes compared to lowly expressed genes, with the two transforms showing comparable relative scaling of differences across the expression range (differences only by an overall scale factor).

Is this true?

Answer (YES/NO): NO